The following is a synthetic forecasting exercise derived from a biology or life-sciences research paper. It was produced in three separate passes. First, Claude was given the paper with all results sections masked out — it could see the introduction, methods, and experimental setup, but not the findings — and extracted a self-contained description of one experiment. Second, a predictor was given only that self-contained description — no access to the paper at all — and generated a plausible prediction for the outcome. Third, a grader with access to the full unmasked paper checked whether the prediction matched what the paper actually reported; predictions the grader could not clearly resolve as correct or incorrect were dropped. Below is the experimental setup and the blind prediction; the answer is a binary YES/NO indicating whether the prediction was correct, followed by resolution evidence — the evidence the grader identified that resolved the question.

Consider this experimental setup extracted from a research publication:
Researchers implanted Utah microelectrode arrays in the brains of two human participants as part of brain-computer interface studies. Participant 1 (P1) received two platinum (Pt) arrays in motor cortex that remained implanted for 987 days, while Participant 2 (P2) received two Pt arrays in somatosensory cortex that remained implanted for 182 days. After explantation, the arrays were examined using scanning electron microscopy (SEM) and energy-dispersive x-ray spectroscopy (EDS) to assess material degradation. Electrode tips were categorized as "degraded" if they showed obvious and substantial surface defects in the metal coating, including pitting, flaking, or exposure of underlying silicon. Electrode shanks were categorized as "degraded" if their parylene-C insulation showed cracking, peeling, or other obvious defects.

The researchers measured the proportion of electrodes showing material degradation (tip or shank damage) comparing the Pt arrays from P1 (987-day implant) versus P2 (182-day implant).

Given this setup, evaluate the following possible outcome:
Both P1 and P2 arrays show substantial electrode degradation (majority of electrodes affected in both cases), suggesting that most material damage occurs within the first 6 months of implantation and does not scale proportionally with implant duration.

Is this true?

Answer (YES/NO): NO